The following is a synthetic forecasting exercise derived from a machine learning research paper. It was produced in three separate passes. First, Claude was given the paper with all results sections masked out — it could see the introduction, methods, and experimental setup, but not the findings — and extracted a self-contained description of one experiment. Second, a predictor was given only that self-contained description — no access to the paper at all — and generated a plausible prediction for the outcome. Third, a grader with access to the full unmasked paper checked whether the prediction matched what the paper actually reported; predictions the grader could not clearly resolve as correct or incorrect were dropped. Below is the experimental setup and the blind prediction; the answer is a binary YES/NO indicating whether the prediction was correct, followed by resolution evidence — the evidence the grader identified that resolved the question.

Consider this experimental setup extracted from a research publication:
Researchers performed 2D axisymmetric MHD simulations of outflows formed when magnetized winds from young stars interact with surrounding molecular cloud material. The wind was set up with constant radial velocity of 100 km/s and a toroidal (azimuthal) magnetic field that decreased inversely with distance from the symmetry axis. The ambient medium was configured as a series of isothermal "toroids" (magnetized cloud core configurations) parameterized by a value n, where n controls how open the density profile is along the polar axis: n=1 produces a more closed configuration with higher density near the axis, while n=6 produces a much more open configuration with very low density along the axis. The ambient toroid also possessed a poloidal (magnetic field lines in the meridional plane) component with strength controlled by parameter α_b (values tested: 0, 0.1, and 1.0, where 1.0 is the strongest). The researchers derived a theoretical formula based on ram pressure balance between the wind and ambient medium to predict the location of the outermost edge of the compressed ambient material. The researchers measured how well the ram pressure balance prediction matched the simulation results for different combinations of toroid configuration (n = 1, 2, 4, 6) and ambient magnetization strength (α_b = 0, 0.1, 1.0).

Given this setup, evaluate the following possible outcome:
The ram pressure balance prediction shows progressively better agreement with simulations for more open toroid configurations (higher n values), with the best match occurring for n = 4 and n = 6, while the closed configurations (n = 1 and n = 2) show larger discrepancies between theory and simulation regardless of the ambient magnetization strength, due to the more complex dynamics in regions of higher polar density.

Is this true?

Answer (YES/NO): NO